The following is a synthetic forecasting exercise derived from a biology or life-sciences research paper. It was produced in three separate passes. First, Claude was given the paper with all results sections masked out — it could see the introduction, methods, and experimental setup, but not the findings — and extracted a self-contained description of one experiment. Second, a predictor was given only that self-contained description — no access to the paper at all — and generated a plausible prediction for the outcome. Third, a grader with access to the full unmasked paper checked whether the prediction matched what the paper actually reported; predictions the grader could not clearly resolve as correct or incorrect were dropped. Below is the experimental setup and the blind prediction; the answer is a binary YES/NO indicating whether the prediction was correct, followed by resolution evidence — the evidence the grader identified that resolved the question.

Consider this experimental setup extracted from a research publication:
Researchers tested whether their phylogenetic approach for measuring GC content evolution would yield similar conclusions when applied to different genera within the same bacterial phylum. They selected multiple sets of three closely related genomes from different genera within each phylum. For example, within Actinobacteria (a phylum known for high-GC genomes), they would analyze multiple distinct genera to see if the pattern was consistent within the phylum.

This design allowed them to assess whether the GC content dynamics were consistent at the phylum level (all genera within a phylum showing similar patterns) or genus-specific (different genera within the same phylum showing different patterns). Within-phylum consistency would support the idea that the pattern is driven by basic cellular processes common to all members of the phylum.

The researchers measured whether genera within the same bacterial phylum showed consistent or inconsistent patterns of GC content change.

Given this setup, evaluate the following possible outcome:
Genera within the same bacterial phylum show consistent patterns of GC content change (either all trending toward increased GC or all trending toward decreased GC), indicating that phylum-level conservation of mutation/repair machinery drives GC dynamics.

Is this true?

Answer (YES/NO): NO